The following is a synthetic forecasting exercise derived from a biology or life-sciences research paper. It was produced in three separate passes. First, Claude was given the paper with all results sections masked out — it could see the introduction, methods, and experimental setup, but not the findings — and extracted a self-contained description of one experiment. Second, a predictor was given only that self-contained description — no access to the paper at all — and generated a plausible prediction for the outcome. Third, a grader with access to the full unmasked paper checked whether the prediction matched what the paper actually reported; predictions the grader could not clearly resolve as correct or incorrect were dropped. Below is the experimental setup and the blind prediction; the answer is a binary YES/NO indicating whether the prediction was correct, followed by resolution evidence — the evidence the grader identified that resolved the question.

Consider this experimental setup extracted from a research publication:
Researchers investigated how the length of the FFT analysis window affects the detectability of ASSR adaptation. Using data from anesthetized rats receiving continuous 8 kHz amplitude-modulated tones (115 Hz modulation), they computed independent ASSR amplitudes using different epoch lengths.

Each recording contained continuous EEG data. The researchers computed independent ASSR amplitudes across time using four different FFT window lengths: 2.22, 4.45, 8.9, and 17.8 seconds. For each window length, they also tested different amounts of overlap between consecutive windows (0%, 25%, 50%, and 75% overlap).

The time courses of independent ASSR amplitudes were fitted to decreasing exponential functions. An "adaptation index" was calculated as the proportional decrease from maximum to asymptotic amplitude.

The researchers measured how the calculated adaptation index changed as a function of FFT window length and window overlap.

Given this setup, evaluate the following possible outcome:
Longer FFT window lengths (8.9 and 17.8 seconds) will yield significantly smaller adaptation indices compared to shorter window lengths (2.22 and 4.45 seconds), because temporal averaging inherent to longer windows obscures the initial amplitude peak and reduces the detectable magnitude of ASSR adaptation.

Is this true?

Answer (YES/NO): YES